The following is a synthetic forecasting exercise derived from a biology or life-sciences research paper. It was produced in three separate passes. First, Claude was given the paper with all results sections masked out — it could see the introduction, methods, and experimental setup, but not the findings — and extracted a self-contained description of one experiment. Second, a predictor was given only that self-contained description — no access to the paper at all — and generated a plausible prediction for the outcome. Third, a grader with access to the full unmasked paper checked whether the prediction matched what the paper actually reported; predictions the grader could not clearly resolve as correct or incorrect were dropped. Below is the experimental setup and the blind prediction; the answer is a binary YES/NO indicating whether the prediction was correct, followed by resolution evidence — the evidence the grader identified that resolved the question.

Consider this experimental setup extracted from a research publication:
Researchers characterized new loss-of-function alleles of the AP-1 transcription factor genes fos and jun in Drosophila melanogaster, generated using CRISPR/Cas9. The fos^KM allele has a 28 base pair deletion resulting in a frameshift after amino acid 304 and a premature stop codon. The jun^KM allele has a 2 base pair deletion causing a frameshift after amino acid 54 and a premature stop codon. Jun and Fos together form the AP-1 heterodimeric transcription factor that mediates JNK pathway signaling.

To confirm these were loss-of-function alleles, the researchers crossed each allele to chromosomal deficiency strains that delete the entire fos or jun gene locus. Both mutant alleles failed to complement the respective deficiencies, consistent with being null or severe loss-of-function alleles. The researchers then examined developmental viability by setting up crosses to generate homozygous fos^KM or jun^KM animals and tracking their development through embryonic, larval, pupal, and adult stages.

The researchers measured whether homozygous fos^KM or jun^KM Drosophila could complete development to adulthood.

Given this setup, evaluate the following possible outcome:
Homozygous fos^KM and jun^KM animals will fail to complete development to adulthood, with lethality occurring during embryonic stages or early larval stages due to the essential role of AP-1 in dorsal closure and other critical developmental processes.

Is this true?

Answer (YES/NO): YES